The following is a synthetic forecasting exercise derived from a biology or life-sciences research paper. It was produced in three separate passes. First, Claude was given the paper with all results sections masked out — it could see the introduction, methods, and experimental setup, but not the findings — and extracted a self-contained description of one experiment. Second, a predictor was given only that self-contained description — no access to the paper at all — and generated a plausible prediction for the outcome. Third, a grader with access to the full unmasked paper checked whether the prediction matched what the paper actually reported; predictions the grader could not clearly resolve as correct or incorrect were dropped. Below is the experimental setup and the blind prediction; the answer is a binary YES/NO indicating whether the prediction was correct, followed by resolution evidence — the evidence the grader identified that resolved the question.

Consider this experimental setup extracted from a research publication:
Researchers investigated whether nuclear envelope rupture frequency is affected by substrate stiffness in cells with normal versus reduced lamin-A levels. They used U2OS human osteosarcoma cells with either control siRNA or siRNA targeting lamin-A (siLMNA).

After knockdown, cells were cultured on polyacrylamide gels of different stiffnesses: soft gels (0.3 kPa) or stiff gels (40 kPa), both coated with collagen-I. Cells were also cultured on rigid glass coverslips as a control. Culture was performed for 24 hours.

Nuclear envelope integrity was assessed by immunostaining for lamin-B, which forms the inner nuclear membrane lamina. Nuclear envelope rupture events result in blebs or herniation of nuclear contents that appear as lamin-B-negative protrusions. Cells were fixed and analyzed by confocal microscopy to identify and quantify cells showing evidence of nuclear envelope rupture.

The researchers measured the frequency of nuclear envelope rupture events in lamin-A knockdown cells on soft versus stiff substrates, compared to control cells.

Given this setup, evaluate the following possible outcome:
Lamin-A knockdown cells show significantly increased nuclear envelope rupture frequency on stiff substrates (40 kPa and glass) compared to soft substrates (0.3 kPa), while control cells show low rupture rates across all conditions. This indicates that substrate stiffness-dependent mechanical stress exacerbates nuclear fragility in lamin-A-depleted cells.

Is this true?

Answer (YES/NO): YES